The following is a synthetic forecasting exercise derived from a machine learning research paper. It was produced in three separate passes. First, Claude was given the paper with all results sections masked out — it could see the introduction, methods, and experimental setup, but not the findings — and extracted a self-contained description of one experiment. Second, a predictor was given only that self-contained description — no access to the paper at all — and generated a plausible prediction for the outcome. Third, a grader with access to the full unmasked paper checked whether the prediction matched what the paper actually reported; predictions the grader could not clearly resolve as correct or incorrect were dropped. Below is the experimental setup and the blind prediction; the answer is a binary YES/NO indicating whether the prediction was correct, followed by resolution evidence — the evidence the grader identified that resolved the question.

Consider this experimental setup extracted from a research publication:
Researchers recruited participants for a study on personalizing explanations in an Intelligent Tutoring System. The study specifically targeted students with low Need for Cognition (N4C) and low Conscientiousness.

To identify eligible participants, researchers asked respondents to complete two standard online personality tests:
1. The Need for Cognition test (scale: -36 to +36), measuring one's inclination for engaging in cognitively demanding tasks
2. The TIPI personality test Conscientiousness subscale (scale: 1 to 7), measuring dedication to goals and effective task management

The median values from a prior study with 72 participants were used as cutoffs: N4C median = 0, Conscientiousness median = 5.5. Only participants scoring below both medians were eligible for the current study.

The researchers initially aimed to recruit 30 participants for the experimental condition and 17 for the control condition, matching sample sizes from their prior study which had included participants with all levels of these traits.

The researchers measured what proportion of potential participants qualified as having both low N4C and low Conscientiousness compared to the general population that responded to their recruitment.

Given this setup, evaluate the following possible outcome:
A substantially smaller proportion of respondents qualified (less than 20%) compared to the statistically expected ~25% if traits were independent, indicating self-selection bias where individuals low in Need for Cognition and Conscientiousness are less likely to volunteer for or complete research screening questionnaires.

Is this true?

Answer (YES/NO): NO